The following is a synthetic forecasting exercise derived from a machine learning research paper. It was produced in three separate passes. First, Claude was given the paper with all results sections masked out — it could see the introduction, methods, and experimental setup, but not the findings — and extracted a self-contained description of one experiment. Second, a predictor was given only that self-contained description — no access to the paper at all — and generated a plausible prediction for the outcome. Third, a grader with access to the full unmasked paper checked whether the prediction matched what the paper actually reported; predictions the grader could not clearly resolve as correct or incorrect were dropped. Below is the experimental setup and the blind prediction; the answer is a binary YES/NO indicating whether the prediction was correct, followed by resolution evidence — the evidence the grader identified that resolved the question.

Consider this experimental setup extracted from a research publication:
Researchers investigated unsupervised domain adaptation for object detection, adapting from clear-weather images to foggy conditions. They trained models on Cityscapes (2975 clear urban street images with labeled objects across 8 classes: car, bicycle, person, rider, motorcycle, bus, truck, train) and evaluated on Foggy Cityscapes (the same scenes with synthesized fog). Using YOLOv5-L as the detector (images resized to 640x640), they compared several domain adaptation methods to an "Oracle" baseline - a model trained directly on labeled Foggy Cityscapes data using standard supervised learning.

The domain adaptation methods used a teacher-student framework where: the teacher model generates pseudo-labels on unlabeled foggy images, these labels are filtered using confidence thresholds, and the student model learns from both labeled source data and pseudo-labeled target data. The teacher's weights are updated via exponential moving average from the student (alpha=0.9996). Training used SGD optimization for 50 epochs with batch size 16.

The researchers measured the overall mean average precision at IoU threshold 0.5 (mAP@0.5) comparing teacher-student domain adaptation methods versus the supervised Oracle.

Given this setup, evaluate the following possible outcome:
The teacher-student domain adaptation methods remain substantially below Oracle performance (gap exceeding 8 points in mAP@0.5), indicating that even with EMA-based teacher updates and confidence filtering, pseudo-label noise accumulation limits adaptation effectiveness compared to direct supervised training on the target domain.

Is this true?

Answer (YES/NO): NO